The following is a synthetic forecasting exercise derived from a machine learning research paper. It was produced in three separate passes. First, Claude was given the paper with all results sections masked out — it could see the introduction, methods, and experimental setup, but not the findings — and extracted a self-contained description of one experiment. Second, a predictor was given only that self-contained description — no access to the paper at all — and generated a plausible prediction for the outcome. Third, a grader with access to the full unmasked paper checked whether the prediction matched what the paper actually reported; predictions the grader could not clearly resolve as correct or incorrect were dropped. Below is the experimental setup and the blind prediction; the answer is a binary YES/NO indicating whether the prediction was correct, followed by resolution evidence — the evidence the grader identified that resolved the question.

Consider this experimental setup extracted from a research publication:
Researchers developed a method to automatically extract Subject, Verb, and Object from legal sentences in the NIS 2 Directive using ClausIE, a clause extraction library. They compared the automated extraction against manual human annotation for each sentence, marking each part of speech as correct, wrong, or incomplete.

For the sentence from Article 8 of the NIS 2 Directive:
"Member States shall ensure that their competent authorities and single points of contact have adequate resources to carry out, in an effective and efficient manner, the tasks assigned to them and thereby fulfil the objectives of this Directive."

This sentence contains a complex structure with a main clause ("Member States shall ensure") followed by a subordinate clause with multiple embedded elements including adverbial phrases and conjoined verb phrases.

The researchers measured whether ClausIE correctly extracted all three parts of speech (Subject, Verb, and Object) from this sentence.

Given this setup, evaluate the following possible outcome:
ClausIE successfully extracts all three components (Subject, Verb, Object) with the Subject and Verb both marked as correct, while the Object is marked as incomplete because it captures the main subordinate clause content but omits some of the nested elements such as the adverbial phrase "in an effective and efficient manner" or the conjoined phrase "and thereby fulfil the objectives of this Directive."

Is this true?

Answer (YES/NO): NO